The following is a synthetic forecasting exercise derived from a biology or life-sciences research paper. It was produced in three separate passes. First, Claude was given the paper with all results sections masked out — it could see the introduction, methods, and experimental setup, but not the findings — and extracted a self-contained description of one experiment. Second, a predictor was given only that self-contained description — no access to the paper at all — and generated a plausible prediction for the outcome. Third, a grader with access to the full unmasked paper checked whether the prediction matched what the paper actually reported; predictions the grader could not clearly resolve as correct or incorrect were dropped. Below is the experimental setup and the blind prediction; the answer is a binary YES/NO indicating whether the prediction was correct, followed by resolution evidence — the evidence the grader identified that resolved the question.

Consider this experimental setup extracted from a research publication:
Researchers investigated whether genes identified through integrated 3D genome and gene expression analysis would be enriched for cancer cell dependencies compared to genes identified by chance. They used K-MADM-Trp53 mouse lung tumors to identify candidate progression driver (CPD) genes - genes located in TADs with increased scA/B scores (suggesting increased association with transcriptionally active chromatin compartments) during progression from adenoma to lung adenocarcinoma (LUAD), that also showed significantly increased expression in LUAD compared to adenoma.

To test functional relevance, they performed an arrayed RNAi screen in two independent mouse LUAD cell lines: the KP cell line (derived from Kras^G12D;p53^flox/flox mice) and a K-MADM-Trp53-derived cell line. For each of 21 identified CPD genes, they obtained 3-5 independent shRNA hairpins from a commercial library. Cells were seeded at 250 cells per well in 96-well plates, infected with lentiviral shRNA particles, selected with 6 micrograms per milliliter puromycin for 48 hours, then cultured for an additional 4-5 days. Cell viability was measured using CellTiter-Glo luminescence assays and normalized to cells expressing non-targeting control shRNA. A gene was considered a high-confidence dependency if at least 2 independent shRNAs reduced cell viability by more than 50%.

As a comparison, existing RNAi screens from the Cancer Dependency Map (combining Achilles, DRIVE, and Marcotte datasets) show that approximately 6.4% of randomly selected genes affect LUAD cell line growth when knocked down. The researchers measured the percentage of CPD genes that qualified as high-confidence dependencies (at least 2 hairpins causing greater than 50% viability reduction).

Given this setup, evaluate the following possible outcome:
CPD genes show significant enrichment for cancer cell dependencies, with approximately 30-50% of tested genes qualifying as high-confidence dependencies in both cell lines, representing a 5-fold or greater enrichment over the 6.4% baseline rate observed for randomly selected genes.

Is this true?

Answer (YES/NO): NO